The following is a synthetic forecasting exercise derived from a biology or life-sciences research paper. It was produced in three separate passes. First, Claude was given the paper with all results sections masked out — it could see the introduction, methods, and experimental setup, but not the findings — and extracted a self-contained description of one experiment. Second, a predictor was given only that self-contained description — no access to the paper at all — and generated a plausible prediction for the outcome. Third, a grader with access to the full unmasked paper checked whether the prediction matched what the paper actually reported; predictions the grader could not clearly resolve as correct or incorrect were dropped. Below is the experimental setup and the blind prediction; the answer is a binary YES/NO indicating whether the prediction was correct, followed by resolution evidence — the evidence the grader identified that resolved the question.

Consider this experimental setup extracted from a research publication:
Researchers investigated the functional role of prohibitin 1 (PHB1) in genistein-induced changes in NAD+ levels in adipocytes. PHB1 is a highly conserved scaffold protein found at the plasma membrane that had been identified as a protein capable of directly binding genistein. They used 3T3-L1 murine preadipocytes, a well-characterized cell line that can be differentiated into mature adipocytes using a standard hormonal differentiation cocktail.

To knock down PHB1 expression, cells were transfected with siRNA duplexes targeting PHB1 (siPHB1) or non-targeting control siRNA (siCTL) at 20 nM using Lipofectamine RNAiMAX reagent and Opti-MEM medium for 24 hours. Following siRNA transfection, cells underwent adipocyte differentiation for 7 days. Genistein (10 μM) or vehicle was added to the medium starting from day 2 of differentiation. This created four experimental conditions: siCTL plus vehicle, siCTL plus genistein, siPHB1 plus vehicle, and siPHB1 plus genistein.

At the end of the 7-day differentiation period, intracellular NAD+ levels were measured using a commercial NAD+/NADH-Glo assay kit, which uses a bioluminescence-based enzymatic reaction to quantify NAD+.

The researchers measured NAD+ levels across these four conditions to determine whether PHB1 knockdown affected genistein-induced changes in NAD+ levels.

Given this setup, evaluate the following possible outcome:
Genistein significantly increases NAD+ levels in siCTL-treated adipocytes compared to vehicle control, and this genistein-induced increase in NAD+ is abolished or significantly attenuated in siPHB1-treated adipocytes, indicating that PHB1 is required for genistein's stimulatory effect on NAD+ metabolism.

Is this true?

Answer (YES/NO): YES